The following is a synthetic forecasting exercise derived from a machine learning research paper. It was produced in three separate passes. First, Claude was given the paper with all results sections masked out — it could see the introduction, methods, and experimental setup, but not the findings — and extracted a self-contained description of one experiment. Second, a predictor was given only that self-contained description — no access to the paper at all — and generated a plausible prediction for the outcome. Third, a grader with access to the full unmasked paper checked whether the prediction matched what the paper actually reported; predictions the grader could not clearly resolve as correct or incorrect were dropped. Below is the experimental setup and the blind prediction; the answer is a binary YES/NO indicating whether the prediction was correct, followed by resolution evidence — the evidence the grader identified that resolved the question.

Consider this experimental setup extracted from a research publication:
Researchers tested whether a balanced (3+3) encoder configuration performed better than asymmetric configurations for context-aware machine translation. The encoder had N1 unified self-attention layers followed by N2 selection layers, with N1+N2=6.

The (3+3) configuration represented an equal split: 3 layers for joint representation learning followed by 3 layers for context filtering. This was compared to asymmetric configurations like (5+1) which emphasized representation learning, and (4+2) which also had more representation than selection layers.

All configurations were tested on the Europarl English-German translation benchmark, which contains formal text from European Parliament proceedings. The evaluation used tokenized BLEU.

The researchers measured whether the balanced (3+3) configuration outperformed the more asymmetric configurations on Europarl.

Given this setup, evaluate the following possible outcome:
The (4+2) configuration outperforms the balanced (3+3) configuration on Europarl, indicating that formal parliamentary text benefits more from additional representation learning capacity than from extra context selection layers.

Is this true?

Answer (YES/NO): YES